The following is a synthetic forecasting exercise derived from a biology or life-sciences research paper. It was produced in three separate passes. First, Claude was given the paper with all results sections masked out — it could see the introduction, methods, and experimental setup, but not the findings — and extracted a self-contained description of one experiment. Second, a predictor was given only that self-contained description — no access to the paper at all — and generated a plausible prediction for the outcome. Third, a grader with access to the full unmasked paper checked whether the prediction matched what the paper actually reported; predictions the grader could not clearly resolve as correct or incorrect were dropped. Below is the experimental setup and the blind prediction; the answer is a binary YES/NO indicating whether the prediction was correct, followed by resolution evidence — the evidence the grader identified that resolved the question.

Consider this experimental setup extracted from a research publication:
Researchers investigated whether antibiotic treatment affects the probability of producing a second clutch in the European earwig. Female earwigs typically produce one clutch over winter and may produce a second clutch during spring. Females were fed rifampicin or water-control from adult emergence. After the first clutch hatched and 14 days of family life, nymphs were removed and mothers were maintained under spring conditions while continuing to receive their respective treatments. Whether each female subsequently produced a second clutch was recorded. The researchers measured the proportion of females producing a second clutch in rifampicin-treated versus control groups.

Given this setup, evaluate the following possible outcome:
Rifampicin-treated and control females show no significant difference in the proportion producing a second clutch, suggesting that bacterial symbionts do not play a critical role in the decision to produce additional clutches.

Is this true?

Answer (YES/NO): YES